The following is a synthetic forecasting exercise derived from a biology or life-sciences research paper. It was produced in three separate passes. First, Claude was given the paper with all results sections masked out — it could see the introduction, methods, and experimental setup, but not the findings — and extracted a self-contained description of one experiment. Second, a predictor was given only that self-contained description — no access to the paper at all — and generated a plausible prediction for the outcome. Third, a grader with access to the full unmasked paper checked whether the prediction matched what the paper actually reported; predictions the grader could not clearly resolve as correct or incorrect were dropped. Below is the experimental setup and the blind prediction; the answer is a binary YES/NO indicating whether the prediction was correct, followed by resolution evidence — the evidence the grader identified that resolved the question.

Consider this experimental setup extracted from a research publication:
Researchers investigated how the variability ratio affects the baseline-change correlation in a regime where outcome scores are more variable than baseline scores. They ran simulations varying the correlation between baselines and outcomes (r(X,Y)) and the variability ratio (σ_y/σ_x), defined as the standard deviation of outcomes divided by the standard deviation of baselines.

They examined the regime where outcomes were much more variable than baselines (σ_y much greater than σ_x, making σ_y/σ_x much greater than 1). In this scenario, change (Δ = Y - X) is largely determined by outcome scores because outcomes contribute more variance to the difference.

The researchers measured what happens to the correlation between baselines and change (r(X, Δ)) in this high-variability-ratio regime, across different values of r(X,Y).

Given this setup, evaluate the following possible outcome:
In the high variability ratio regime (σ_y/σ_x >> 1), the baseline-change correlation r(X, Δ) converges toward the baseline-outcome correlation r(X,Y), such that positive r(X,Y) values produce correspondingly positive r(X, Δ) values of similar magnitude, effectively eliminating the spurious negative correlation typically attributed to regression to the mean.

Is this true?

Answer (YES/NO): YES